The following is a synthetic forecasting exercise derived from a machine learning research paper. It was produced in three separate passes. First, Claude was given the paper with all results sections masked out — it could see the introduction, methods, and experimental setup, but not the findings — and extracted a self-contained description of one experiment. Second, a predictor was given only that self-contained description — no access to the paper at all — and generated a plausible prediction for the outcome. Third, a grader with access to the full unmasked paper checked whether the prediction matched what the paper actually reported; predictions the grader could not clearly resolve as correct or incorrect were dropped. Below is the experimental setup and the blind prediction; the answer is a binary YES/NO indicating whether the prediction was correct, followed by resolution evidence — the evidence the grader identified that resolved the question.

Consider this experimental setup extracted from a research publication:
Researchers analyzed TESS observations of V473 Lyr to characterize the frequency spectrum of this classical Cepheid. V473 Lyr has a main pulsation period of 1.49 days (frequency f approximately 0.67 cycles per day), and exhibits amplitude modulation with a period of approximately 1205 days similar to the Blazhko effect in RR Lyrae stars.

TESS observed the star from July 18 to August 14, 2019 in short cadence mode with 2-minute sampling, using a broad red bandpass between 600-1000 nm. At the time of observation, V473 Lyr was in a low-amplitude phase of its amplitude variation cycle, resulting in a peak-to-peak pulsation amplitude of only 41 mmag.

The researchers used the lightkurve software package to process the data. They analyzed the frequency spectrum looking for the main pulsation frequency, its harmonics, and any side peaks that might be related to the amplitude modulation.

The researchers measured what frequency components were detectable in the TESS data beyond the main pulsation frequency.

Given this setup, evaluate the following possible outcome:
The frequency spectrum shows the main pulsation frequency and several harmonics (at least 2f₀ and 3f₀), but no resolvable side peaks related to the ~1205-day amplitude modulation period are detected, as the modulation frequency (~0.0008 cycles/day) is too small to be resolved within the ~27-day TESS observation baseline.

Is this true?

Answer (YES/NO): NO